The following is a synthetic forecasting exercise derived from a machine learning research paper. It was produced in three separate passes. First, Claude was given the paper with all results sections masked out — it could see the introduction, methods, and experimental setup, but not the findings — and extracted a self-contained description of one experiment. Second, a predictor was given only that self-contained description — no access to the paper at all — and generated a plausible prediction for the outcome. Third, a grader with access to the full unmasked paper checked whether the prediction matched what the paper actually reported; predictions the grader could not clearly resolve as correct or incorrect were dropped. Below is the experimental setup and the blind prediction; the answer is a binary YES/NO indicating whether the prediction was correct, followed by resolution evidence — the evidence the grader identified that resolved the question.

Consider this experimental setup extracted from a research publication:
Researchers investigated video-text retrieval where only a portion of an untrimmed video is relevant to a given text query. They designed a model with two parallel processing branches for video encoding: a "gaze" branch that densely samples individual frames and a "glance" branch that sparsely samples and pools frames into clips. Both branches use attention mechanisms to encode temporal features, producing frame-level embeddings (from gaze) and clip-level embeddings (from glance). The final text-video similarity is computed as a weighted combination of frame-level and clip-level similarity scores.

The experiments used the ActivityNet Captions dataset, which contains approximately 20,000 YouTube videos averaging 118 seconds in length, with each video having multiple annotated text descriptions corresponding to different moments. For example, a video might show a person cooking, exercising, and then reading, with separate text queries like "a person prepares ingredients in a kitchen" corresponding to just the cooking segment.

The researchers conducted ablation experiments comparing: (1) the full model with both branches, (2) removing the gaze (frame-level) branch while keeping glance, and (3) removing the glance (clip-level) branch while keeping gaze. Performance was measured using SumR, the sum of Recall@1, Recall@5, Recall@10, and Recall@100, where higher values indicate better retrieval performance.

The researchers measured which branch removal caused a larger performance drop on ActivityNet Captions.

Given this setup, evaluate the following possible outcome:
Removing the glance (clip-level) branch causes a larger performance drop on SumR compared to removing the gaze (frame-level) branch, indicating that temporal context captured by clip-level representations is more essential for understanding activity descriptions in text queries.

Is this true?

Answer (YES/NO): YES